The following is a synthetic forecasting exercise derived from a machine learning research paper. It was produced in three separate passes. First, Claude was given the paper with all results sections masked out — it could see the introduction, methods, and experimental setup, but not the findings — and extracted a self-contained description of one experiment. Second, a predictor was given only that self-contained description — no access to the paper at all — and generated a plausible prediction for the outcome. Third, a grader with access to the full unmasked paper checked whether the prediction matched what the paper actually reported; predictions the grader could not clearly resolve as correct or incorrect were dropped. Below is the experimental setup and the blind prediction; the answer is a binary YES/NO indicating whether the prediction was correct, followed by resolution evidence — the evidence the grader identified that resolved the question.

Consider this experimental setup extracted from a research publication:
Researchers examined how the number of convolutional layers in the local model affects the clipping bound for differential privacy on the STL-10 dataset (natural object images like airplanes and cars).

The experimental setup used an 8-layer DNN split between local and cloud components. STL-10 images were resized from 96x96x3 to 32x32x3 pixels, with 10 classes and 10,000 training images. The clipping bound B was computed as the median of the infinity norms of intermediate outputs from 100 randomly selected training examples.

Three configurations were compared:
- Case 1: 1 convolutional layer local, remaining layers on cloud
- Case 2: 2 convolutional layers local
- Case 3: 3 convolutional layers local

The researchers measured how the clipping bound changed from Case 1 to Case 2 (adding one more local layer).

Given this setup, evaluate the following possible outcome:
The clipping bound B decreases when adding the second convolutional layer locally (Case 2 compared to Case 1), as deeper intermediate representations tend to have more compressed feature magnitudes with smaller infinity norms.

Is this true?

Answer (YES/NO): NO